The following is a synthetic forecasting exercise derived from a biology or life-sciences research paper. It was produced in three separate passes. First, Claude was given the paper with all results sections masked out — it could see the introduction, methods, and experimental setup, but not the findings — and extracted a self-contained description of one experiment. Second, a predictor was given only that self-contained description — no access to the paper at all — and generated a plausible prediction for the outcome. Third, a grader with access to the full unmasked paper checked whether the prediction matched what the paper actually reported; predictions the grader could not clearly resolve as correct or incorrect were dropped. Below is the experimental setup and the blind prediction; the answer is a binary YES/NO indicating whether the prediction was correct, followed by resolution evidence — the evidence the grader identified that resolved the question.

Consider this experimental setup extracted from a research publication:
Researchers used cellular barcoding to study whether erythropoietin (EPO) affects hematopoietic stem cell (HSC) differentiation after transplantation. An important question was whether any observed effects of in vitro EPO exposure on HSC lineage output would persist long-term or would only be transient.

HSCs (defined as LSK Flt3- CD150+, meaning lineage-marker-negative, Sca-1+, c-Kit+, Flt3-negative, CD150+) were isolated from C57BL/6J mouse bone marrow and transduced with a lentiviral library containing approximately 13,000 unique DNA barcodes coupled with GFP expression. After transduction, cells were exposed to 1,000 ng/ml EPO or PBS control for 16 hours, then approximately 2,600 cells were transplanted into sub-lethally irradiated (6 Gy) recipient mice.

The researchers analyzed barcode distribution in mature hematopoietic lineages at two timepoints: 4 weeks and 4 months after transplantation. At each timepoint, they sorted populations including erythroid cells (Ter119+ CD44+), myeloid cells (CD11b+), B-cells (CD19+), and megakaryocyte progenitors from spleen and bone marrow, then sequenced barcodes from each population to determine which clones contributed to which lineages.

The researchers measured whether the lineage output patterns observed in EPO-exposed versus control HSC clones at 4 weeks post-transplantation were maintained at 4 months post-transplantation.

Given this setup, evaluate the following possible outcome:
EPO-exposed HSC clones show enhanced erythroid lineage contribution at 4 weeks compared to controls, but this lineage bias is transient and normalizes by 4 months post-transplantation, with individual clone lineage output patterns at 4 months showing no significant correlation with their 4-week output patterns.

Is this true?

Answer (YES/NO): NO